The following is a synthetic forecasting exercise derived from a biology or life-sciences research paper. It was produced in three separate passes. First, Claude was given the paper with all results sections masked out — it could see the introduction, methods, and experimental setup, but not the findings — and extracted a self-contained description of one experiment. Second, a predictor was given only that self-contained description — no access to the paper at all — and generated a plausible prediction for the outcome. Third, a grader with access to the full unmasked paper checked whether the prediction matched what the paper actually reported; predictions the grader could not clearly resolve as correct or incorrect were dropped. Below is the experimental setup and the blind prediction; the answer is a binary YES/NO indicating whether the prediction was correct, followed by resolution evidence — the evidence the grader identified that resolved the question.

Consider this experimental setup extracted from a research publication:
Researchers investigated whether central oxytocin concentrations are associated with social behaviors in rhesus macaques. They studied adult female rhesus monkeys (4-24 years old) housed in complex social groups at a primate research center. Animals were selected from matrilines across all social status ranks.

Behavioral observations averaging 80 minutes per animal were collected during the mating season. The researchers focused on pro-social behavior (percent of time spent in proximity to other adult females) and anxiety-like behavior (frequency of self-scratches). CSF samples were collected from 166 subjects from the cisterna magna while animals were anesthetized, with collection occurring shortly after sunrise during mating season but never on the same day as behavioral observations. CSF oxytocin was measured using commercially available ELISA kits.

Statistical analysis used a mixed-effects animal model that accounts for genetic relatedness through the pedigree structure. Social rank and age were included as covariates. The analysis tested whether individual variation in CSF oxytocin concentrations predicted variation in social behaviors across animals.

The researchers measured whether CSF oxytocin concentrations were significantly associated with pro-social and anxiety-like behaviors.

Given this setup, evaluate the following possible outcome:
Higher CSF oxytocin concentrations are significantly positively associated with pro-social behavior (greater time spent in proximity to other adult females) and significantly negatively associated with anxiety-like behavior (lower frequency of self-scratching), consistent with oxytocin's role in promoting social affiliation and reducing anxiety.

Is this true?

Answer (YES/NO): NO